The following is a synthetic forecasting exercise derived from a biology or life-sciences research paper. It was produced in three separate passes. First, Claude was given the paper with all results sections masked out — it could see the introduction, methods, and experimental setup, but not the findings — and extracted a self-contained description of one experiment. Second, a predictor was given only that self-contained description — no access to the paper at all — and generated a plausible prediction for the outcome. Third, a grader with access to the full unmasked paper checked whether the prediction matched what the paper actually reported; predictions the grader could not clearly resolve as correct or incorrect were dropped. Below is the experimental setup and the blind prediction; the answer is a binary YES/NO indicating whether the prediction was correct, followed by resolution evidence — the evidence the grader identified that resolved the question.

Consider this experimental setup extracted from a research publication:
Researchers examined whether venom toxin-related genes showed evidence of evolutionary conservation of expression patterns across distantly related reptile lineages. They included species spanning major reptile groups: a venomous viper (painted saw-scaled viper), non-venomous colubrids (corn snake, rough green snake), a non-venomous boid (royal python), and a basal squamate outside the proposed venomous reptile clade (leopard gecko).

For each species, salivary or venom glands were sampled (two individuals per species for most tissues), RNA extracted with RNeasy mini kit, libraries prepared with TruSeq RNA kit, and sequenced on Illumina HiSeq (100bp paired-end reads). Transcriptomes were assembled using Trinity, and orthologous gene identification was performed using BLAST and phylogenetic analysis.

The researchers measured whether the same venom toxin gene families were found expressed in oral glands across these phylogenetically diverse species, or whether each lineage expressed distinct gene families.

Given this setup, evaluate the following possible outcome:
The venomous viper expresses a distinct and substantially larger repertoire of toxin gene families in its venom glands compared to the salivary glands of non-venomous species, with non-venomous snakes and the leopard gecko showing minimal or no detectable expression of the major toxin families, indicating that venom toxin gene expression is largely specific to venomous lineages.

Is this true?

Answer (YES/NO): NO